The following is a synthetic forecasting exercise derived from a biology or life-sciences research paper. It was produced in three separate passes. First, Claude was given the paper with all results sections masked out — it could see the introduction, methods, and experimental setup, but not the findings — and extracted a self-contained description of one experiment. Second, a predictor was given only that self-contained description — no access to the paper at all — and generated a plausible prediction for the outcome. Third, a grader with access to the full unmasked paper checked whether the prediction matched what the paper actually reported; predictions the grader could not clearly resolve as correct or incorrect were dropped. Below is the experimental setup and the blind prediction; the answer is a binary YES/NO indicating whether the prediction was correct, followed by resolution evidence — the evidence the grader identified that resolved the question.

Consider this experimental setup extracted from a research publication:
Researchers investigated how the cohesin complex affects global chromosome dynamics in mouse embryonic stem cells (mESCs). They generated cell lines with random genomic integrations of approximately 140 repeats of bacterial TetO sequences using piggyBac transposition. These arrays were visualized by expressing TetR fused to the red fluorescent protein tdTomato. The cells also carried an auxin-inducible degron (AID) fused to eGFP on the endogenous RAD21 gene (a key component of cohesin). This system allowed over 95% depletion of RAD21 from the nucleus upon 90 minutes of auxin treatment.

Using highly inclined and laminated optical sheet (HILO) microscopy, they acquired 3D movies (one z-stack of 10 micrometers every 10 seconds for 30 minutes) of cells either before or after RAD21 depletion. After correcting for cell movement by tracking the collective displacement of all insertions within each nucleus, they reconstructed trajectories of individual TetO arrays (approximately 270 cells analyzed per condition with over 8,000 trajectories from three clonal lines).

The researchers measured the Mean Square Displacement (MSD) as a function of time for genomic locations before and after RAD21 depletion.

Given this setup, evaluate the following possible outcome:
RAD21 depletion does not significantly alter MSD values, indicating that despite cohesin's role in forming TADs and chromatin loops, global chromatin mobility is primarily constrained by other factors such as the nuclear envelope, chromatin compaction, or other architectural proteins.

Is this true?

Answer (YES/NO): NO